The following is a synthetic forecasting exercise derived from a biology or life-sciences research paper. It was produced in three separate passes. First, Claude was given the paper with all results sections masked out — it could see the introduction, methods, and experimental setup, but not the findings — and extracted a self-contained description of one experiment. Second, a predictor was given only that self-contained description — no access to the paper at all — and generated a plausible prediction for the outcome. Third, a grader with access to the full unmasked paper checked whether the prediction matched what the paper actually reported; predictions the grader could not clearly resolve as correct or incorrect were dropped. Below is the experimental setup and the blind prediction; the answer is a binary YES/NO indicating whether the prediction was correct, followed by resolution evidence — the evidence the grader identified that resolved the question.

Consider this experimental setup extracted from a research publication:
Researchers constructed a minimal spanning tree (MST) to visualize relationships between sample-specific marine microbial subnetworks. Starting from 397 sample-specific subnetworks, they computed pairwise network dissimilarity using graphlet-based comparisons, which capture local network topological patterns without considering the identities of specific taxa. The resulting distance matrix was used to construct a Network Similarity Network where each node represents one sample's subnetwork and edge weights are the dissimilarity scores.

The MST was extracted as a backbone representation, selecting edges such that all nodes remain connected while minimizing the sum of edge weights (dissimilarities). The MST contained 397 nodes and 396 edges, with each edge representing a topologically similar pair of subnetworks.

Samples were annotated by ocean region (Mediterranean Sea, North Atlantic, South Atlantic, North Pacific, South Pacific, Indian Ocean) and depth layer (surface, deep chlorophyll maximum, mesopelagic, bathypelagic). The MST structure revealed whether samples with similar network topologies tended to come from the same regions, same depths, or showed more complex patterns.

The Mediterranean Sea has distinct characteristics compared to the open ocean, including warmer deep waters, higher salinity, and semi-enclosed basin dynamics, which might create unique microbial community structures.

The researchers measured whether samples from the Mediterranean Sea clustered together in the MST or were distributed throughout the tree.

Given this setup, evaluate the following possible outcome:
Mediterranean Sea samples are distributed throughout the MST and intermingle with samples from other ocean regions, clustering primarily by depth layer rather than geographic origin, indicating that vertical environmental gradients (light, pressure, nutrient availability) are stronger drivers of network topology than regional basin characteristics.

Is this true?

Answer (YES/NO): NO